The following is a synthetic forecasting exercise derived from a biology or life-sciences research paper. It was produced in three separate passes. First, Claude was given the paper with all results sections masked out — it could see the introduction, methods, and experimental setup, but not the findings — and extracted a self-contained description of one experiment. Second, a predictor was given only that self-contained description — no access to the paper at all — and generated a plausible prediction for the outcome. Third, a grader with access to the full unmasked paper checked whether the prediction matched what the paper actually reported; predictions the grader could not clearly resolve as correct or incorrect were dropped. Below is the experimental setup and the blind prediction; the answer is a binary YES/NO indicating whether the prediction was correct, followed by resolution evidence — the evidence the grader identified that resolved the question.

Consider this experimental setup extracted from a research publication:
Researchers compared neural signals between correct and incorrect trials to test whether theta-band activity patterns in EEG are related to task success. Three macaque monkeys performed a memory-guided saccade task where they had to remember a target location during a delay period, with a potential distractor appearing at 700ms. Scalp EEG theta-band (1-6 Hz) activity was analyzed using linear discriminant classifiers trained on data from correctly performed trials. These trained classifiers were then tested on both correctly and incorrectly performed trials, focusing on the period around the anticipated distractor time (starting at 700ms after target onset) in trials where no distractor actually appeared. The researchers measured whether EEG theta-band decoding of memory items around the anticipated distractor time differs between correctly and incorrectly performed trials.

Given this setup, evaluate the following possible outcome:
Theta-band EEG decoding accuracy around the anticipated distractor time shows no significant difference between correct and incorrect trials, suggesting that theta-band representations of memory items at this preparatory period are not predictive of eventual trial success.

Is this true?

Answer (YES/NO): NO